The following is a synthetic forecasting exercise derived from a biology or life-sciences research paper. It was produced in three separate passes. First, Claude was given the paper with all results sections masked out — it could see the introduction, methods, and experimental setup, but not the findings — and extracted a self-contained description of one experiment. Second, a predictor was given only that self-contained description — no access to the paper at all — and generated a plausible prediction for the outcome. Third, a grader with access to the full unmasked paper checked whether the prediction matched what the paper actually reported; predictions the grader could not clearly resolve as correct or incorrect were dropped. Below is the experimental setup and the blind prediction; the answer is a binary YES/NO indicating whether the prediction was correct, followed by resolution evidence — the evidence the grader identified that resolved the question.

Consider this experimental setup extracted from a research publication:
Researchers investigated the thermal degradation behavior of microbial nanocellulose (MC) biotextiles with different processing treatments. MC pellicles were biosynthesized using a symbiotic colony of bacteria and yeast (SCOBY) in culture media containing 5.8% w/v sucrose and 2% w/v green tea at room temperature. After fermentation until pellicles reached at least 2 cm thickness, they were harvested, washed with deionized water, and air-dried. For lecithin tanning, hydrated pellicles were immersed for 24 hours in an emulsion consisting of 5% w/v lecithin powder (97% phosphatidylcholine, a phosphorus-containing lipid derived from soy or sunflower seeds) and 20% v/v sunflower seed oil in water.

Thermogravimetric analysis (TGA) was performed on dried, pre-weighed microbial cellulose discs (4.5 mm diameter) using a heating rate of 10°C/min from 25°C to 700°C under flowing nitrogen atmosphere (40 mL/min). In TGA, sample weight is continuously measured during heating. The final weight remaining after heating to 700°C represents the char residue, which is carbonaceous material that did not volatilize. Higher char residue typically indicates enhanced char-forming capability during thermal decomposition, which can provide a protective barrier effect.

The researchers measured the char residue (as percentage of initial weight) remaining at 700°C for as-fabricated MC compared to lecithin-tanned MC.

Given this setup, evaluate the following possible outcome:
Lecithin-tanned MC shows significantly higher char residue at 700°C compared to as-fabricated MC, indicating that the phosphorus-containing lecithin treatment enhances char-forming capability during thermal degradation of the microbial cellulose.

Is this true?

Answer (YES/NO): YES